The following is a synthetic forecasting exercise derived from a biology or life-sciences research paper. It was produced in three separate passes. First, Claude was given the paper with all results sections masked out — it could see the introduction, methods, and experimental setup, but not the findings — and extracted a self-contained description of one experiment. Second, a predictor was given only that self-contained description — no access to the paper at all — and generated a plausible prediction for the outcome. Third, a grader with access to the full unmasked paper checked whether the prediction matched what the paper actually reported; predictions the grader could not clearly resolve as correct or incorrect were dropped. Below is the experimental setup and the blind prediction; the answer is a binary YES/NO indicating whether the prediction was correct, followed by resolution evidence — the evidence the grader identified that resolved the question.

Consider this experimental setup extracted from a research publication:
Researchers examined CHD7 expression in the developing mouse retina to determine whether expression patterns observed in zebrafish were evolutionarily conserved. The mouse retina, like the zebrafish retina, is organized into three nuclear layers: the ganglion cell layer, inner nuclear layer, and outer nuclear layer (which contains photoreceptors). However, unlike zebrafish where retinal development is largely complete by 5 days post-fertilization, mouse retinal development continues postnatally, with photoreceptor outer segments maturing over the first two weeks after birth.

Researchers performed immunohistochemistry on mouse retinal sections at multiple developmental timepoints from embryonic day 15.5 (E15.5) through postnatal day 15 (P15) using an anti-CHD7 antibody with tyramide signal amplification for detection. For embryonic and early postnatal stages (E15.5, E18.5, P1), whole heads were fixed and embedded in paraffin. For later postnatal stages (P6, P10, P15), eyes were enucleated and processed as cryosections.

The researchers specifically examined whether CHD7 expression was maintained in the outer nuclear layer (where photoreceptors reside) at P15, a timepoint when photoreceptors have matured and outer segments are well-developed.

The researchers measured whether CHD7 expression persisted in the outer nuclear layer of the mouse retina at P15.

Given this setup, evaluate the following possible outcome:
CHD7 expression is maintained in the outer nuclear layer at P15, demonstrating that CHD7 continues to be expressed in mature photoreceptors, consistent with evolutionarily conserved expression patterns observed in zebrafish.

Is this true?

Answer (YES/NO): YES